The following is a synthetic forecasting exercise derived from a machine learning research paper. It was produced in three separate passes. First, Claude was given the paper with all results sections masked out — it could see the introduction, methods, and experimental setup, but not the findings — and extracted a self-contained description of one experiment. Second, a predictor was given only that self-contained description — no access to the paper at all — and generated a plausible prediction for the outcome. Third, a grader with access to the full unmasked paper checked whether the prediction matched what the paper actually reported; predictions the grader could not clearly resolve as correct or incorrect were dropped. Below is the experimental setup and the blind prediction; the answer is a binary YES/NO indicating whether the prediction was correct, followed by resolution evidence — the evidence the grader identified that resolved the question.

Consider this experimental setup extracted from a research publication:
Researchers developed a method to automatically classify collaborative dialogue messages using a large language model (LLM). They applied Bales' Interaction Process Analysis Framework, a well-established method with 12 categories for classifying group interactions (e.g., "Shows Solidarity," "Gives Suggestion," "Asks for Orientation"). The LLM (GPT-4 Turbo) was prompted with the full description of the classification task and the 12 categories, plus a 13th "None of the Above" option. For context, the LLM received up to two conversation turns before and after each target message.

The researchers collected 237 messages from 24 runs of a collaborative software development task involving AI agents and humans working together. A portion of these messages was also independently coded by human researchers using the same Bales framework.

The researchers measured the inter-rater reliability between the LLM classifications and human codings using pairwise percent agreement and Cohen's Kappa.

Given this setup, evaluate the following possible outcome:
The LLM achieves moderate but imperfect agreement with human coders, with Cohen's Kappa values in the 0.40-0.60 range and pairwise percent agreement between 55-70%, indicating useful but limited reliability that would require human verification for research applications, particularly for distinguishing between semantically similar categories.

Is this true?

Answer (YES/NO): NO